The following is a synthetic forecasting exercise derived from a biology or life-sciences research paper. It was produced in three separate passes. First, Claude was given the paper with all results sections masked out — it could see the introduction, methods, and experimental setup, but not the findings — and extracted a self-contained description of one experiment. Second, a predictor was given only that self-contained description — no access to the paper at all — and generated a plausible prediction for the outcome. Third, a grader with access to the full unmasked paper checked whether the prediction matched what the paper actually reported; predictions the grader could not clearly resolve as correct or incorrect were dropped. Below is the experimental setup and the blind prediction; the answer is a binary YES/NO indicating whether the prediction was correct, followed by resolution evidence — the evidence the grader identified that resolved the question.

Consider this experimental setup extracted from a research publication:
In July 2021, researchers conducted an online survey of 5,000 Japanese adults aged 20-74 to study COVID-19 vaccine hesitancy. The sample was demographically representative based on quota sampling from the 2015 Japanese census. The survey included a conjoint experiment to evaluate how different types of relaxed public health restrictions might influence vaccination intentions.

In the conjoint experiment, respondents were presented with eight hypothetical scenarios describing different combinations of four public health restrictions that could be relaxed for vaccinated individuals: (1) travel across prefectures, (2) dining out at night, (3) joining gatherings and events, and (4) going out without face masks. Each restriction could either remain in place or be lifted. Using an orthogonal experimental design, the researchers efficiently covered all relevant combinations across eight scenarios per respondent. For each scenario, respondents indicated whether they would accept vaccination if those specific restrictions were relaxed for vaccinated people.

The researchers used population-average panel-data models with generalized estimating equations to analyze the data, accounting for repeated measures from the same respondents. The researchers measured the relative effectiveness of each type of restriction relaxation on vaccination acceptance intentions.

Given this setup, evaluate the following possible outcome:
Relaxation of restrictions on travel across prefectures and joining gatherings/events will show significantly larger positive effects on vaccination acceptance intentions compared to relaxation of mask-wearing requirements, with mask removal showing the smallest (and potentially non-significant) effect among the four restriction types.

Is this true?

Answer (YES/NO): NO